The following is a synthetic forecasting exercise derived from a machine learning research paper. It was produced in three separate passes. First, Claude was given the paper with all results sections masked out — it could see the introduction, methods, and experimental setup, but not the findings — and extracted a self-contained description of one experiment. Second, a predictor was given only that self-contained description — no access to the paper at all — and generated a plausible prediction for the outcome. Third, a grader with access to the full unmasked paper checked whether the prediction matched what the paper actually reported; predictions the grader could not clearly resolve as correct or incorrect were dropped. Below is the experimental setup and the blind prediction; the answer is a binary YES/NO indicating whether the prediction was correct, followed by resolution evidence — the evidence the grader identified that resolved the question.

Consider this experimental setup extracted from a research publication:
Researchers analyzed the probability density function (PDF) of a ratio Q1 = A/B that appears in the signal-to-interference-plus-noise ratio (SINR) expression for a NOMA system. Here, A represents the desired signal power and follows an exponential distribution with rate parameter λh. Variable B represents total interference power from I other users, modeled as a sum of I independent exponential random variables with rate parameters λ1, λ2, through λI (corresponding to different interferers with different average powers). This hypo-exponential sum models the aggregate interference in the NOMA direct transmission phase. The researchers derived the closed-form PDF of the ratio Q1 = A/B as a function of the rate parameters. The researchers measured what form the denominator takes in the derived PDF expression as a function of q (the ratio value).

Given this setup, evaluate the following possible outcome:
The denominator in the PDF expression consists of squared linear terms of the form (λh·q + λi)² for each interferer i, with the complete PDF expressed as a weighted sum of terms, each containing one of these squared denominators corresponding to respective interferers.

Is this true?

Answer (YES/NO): NO